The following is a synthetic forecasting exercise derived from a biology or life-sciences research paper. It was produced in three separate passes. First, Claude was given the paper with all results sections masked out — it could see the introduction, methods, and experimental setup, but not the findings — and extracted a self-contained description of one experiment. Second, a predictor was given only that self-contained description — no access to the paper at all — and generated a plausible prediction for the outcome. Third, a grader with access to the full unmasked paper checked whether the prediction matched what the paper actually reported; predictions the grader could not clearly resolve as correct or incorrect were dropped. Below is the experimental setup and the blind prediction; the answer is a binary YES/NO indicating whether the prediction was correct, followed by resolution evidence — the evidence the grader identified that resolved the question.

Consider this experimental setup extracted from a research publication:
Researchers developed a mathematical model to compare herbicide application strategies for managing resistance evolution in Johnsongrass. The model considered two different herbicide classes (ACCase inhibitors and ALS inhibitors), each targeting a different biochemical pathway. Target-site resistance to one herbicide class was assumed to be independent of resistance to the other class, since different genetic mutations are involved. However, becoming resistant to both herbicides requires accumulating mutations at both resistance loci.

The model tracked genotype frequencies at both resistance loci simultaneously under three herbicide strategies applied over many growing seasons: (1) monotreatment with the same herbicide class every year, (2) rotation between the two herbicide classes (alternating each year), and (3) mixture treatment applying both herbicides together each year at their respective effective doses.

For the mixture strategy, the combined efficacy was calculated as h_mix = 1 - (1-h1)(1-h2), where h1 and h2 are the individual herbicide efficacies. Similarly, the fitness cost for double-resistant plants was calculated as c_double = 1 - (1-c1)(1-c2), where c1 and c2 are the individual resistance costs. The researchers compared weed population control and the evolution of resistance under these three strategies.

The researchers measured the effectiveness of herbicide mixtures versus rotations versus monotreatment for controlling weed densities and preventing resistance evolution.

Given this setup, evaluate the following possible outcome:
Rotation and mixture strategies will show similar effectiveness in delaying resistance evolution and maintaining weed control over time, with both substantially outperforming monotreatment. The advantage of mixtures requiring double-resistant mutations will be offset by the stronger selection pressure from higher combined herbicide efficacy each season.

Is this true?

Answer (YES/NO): NO